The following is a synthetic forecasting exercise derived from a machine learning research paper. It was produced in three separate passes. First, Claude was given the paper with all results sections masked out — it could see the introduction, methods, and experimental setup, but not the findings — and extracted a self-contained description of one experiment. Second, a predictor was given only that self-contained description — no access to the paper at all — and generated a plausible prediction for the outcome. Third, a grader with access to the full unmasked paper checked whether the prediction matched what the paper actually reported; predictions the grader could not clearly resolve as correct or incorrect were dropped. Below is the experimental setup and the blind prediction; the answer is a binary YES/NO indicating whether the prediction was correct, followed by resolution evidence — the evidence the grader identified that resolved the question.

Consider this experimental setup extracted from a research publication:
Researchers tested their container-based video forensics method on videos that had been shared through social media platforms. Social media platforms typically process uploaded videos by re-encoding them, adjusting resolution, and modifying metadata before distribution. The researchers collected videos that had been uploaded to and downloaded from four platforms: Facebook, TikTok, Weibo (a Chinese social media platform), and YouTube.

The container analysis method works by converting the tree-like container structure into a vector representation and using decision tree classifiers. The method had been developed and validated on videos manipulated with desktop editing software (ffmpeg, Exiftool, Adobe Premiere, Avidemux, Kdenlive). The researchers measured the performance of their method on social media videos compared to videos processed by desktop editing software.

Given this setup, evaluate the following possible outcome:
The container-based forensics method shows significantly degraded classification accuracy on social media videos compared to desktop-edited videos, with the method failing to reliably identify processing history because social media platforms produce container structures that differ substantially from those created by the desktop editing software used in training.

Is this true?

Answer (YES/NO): YES